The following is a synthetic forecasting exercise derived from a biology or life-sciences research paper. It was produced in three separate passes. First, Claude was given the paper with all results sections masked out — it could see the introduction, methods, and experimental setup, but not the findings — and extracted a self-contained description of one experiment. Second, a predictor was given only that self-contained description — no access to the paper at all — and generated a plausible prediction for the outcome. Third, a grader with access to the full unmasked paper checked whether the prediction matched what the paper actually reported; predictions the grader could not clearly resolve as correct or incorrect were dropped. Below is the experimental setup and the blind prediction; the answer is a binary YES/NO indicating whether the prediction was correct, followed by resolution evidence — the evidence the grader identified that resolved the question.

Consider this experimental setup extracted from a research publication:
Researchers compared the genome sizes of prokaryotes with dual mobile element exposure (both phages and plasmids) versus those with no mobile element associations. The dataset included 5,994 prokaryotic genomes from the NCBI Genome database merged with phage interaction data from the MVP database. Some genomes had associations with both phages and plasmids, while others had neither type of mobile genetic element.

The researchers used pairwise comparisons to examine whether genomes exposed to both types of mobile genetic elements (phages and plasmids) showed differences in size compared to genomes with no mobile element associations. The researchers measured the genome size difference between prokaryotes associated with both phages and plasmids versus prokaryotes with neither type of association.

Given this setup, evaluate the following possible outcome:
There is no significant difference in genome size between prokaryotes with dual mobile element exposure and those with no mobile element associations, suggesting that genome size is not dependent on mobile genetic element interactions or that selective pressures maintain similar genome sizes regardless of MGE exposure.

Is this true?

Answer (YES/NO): NO